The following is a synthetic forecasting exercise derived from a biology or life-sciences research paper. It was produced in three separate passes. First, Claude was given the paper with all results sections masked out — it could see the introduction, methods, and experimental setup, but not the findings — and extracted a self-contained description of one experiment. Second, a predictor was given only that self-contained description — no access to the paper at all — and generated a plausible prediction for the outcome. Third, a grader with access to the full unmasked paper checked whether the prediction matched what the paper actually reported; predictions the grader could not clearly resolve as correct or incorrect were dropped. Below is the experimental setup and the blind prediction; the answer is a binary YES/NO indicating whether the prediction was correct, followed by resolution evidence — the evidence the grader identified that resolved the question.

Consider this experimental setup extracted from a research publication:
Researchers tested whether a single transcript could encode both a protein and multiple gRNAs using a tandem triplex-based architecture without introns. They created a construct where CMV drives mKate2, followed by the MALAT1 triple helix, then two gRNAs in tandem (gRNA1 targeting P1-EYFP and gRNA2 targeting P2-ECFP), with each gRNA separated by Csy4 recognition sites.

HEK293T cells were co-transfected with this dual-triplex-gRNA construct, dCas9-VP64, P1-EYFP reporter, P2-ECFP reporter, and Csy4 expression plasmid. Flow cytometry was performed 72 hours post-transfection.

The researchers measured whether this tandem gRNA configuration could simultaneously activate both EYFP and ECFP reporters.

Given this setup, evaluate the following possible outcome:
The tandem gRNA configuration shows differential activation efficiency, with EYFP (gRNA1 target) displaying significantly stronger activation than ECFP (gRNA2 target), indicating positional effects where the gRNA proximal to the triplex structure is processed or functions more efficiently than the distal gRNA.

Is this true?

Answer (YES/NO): NO